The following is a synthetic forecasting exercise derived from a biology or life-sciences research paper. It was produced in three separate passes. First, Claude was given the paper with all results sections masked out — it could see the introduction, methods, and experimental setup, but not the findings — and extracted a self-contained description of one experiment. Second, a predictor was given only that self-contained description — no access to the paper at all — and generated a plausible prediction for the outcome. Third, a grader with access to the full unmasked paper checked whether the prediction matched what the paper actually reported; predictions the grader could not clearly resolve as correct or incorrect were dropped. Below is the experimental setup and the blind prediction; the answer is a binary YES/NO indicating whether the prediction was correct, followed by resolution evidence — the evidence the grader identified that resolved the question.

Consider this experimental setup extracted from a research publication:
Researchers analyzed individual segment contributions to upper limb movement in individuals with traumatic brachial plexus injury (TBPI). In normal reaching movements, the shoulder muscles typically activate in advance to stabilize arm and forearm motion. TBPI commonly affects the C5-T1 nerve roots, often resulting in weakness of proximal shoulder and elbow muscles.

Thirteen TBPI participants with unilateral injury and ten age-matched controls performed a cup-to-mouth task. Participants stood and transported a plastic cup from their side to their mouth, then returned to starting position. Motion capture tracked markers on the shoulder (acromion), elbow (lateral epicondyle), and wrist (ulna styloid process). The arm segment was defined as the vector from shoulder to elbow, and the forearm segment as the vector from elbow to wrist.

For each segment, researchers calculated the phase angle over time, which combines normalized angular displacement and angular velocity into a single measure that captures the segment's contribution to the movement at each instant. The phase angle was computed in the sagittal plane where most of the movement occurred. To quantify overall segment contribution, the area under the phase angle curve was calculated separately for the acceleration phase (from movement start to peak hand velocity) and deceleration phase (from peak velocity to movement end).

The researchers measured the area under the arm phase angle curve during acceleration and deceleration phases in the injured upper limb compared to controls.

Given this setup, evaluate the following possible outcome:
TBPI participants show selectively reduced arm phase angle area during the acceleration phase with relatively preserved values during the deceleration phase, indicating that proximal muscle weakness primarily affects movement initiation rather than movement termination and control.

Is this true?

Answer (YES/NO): NO